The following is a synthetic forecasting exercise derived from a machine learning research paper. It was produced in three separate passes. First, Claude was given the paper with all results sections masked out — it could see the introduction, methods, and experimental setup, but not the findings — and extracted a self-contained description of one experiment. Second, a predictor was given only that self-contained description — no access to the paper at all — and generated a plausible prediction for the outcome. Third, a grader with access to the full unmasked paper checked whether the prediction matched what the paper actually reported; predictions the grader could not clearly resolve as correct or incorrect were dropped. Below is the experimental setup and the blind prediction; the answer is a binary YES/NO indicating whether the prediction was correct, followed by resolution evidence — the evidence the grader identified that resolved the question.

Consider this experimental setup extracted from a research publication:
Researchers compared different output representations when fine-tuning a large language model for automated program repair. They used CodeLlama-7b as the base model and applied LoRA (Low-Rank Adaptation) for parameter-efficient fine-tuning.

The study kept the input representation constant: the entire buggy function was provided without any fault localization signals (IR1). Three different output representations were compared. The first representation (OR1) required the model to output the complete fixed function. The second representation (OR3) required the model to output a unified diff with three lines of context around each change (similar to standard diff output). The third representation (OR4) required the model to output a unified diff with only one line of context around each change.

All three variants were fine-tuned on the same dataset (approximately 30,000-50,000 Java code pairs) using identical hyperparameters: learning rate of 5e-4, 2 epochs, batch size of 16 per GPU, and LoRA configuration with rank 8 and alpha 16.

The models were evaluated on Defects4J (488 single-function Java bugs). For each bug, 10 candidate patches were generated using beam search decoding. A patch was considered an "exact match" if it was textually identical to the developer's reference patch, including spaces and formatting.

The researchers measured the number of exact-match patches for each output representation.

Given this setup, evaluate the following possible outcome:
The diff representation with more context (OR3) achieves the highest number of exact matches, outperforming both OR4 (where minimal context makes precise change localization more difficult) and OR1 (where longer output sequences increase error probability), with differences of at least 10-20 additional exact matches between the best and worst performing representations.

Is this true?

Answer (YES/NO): NO